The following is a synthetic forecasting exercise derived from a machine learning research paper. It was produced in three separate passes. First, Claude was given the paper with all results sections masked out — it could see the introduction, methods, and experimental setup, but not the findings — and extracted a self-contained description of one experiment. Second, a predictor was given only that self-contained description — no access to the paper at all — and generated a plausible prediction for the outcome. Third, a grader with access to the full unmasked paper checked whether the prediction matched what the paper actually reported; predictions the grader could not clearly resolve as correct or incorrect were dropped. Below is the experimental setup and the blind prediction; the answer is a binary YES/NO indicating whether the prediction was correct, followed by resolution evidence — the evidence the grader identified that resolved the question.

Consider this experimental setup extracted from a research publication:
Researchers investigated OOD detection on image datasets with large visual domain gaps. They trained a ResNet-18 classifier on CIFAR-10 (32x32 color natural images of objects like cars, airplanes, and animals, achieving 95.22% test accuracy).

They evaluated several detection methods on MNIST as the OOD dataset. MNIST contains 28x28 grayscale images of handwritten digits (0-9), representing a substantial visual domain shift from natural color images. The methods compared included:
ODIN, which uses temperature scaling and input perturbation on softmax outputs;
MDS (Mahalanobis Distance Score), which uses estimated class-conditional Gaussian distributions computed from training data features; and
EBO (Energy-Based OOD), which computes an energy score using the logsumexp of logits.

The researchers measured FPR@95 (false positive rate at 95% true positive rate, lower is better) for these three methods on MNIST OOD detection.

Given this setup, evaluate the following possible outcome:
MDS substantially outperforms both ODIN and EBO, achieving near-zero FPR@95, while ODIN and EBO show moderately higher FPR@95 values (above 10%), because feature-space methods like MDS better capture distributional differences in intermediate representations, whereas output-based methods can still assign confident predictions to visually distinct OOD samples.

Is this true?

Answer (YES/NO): NO